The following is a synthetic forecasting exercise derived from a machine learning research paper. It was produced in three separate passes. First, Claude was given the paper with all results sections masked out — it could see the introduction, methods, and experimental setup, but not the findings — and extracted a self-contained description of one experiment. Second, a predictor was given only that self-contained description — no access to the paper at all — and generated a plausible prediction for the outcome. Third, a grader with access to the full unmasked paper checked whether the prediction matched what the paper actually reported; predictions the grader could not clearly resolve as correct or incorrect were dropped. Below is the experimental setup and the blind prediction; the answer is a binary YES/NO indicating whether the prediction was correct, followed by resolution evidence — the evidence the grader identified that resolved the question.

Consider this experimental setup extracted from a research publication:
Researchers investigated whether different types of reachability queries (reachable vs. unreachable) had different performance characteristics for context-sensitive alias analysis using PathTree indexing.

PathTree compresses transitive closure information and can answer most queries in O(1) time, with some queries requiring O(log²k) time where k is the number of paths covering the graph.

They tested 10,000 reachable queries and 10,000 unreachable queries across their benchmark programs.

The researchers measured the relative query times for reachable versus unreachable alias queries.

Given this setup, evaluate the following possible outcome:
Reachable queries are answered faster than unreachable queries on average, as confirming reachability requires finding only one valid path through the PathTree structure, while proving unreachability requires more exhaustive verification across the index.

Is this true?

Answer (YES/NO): NO